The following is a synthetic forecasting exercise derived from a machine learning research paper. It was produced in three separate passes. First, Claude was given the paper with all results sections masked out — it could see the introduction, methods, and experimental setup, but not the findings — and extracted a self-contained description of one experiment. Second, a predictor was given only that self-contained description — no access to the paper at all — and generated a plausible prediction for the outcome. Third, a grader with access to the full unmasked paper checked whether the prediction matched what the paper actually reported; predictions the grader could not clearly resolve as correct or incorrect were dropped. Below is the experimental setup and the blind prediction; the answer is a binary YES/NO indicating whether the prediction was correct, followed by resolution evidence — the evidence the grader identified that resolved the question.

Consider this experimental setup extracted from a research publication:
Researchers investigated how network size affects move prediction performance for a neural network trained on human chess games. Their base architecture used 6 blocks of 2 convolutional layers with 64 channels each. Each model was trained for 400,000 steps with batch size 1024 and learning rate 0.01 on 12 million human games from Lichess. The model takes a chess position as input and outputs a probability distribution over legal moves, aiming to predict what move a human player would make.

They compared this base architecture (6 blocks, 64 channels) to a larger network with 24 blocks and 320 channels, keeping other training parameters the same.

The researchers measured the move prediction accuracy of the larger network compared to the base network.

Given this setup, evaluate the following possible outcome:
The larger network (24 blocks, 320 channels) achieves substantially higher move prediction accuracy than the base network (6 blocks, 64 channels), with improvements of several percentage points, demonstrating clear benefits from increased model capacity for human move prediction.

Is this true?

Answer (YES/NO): NO